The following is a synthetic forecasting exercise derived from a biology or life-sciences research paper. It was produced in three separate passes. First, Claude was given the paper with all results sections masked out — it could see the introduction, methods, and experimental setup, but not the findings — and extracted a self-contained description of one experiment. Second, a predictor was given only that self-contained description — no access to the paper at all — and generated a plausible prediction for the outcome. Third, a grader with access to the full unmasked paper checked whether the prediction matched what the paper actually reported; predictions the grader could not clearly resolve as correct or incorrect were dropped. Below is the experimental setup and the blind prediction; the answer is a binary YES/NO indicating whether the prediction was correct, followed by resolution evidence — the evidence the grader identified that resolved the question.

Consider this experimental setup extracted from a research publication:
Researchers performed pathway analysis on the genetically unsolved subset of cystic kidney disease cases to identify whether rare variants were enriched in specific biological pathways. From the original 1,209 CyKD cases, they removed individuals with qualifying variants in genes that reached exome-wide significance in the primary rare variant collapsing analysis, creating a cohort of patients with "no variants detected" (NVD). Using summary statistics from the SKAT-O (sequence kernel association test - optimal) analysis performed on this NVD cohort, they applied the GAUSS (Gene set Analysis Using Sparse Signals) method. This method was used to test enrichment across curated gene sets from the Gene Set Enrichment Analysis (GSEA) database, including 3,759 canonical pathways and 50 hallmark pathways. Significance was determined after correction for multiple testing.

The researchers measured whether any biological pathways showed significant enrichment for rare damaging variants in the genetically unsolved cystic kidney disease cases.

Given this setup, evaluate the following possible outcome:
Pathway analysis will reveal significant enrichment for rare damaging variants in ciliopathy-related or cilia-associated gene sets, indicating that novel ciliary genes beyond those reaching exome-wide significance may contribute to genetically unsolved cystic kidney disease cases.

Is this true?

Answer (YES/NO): NO